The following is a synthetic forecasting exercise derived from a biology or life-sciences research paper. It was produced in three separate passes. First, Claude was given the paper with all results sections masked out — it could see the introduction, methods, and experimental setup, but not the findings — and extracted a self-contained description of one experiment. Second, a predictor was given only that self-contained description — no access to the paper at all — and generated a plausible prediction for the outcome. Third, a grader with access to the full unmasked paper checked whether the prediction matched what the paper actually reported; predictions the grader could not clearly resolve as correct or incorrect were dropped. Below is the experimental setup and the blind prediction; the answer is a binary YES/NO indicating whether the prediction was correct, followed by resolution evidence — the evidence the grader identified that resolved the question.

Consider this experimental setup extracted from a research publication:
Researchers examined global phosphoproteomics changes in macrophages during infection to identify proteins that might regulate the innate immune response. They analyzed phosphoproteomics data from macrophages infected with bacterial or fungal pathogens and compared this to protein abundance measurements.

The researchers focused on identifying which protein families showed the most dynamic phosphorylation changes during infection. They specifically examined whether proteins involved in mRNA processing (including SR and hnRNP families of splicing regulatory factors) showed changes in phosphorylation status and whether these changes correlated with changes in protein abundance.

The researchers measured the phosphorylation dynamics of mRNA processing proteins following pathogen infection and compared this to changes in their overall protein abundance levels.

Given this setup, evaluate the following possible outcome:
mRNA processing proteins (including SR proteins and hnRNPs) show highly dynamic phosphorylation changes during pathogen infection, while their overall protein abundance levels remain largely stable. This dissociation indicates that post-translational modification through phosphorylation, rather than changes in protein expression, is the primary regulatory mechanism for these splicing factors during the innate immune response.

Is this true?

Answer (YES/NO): YES